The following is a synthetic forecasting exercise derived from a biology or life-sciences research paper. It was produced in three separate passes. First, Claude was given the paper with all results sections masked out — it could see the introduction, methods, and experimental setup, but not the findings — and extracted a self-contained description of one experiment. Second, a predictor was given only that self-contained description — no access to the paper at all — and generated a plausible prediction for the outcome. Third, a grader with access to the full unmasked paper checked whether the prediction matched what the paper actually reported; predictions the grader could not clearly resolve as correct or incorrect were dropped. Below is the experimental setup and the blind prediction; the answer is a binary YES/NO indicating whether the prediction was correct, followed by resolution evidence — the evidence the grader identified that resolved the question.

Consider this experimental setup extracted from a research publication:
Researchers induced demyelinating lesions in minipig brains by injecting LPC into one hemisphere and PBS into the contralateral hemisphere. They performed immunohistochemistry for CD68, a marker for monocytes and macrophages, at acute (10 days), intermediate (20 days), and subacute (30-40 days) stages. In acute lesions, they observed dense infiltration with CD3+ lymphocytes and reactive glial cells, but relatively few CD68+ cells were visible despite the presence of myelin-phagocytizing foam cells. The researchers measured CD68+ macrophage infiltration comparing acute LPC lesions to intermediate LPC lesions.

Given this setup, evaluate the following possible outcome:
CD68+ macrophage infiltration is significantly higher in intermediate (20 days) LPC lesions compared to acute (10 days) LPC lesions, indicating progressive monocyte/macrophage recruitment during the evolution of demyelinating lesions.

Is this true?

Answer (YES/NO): NO